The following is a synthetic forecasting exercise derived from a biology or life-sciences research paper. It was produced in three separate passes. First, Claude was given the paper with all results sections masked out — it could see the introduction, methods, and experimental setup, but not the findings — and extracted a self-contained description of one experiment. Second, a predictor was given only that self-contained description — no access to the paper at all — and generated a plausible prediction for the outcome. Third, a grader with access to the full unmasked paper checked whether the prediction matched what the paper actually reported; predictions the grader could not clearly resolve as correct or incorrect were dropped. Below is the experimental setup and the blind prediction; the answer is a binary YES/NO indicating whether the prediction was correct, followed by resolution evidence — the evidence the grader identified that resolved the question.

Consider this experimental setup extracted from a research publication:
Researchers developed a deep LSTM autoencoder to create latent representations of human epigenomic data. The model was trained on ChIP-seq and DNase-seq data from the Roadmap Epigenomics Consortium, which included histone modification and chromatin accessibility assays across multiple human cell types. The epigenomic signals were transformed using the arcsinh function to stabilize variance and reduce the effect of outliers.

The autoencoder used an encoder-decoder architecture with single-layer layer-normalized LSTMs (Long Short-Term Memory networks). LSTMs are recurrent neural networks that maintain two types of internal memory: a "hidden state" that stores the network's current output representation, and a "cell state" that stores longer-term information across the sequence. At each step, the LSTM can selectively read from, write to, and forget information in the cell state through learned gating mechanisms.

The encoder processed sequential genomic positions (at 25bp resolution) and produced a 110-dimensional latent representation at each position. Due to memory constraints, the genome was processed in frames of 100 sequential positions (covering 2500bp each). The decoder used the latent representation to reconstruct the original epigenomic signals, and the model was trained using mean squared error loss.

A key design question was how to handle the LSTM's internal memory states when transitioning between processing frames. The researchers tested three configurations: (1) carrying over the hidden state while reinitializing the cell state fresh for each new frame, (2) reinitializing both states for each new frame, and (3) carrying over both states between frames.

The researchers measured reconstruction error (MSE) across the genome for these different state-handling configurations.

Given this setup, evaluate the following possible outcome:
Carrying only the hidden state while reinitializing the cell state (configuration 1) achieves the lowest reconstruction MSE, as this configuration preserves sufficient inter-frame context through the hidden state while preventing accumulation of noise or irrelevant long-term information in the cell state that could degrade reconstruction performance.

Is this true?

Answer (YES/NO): YES